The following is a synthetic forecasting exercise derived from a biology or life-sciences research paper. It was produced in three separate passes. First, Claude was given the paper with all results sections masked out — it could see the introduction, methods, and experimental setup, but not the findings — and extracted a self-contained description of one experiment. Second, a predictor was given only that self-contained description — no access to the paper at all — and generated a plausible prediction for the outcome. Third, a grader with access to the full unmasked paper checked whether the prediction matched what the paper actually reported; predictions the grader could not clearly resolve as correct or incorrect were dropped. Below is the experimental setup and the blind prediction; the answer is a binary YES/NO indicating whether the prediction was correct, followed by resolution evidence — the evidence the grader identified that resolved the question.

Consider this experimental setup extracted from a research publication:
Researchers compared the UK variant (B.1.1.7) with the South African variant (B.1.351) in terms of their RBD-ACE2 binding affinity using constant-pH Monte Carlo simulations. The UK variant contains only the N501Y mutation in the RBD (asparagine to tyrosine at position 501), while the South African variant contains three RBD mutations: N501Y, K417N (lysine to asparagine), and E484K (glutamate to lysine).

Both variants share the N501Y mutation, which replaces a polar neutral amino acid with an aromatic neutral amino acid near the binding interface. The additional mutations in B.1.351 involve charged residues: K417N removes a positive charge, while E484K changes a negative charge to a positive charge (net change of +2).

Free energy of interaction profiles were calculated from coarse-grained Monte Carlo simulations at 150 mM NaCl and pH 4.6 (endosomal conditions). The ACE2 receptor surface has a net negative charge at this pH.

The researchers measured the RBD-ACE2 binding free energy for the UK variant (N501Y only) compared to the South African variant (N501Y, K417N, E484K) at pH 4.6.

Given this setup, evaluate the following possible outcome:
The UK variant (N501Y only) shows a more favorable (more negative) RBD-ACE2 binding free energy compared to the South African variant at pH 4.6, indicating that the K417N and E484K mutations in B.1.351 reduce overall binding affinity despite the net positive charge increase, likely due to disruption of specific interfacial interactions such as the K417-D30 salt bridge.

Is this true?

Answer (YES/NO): YES